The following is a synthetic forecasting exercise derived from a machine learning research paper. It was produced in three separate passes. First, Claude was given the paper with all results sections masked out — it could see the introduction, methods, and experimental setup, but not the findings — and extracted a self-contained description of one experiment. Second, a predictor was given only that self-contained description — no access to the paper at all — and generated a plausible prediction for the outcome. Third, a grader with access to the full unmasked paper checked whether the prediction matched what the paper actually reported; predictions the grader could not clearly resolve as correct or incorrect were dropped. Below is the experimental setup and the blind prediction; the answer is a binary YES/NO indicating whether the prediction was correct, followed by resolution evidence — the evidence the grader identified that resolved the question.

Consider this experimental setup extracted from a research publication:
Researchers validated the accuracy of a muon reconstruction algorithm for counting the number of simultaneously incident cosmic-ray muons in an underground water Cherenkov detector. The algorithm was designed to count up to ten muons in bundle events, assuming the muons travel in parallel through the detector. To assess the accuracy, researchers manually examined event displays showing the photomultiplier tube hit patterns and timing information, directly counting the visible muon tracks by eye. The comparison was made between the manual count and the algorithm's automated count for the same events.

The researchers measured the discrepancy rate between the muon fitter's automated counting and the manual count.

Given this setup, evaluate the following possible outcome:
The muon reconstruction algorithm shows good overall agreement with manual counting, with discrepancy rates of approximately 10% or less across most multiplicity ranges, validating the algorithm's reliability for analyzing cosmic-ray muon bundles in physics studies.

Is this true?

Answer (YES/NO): YES